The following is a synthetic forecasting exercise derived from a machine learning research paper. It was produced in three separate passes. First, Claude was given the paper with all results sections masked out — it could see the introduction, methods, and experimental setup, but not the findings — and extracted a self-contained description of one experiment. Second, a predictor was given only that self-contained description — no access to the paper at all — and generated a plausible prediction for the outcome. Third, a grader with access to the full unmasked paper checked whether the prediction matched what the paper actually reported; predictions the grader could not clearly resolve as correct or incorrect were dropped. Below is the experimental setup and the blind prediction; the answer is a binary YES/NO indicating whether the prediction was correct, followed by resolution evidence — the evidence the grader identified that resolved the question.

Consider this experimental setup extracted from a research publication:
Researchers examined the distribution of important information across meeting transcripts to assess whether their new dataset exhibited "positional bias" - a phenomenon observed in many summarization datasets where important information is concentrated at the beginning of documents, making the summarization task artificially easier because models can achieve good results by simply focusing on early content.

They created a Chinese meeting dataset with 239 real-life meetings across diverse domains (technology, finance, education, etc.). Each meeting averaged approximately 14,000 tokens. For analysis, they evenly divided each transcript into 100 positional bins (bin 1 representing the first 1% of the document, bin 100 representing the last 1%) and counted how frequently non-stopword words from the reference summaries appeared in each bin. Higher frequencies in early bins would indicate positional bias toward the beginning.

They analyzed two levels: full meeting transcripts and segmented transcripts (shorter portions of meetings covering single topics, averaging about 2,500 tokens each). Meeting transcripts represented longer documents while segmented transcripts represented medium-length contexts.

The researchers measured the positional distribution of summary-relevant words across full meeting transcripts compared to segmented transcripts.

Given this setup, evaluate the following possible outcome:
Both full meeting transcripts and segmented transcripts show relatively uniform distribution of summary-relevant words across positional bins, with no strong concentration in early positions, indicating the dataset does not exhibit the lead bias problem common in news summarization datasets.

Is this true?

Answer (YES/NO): NO